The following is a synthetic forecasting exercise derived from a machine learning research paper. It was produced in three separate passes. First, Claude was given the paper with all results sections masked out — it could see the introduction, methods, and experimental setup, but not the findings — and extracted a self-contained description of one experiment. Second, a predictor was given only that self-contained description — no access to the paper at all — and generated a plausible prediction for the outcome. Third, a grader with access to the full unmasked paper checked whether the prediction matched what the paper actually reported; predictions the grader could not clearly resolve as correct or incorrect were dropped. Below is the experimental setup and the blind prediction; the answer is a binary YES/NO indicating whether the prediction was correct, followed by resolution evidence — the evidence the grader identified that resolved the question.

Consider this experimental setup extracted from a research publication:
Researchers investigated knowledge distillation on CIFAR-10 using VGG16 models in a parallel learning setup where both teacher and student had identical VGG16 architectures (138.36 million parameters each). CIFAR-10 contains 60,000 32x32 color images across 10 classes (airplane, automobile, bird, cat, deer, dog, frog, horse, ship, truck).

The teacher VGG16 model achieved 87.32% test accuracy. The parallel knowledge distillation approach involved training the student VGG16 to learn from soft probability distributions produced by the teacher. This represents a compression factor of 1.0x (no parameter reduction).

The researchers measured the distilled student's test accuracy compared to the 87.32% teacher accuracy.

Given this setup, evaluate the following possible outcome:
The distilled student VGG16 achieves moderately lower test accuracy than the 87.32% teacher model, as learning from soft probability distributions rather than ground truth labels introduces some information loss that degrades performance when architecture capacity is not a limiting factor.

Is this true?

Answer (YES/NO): NO